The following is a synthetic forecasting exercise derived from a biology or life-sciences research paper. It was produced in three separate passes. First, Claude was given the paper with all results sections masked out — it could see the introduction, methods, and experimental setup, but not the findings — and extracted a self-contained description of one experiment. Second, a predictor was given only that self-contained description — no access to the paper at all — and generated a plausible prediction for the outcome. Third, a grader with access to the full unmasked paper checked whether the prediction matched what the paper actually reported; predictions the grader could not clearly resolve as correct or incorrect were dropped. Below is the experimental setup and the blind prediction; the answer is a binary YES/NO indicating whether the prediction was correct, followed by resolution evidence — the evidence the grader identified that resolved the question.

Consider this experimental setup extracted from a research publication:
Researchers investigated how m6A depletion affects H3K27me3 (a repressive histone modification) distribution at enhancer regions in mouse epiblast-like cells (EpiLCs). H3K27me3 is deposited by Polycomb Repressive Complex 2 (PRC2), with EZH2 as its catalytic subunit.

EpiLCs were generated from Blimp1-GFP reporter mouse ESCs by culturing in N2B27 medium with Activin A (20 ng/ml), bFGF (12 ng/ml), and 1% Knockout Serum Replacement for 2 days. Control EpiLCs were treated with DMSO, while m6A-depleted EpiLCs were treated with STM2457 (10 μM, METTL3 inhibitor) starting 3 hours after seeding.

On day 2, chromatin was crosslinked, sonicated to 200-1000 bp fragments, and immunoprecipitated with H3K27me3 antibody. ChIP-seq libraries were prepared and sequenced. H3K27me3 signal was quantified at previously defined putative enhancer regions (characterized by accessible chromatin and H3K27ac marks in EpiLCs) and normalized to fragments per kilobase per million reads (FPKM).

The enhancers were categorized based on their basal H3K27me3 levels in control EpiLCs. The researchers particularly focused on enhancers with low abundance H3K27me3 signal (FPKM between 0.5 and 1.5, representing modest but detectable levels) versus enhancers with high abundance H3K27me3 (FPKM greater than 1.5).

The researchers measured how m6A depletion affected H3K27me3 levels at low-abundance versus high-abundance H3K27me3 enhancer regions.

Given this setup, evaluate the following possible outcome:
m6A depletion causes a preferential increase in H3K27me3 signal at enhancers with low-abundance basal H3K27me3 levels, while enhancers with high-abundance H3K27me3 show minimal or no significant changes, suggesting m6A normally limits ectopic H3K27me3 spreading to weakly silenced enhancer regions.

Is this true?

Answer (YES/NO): NO